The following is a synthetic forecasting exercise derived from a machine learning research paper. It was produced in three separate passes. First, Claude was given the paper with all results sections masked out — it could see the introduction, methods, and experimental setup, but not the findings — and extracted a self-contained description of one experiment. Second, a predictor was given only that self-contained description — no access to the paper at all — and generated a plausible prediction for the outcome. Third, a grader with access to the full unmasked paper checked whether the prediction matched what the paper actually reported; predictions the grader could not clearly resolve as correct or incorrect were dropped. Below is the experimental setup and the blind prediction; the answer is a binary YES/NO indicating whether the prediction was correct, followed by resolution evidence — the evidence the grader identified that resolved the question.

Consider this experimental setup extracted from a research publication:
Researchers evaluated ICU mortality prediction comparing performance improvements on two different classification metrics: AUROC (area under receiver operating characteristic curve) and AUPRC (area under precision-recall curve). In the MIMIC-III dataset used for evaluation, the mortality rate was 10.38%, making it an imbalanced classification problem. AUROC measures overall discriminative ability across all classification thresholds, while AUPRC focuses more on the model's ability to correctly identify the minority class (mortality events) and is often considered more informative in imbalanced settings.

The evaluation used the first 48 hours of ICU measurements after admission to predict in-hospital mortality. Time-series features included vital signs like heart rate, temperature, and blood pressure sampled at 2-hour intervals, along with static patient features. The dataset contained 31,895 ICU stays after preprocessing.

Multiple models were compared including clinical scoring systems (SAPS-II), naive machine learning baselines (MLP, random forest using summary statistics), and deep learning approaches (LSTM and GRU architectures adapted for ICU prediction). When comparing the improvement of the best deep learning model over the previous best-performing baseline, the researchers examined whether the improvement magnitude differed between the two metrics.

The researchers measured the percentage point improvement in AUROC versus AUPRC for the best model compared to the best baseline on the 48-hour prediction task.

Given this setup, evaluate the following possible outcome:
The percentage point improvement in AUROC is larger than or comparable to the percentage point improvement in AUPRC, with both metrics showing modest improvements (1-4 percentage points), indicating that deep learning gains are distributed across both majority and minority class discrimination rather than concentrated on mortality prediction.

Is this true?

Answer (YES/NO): YES